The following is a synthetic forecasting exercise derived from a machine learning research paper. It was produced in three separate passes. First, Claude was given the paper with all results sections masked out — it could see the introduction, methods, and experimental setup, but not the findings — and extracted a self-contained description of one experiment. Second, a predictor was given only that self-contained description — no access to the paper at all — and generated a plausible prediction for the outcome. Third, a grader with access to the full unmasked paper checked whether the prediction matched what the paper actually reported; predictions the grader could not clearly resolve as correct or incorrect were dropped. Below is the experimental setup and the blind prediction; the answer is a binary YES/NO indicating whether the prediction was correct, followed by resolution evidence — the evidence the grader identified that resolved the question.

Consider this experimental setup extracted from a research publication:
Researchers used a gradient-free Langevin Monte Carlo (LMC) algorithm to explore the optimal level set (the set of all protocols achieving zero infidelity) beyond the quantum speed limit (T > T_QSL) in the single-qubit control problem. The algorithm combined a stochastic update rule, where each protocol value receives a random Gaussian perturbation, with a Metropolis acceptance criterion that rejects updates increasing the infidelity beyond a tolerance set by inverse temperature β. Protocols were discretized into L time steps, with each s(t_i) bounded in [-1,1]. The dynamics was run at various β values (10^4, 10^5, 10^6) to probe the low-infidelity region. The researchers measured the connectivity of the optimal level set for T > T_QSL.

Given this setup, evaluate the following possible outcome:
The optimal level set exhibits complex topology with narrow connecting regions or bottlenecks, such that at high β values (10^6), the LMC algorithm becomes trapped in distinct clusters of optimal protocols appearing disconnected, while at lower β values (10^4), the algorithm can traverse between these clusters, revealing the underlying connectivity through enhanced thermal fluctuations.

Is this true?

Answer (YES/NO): NO